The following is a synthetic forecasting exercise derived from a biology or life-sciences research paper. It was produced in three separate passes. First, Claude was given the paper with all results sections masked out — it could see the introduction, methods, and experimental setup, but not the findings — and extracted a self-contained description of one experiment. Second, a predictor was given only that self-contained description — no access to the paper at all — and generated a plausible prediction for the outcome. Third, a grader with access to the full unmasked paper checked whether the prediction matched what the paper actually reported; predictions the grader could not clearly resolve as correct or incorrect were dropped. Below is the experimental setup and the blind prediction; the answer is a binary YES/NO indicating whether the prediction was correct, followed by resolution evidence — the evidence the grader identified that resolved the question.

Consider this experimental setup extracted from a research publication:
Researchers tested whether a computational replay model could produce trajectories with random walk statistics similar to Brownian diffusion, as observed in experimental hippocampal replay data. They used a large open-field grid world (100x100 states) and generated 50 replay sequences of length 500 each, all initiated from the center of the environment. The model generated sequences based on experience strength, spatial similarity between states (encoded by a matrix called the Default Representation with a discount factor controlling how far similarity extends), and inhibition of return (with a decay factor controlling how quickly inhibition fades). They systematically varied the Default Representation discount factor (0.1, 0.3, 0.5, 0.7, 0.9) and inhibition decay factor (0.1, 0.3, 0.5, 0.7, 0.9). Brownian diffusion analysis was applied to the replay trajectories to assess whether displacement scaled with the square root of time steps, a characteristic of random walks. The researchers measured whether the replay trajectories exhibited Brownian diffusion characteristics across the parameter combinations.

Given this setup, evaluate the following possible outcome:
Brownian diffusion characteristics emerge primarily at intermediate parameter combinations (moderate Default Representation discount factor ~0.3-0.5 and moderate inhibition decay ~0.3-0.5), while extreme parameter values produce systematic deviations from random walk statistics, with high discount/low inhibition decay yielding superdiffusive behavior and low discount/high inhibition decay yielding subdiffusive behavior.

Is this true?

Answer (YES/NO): NO